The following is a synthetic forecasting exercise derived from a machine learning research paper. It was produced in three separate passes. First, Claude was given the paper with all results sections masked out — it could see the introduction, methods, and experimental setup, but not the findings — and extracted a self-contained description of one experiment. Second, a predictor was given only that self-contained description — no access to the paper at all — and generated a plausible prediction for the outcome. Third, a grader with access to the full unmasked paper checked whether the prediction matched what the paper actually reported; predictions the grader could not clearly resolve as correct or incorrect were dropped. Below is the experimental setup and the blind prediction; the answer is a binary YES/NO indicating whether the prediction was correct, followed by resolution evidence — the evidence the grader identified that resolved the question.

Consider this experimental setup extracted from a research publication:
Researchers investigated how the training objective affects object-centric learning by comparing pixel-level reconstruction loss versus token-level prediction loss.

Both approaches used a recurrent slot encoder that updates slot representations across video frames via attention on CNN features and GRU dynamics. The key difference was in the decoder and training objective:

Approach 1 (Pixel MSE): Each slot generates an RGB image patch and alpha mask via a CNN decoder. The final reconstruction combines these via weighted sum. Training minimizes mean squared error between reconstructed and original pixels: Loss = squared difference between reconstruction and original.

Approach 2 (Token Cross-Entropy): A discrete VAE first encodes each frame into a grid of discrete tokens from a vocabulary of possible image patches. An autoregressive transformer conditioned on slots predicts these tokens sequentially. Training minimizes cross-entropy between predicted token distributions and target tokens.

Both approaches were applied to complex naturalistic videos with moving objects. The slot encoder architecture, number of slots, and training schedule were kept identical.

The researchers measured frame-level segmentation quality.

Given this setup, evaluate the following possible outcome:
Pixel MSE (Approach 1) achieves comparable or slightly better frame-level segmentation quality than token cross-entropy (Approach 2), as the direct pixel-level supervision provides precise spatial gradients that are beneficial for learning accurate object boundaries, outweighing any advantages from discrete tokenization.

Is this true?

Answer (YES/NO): NO